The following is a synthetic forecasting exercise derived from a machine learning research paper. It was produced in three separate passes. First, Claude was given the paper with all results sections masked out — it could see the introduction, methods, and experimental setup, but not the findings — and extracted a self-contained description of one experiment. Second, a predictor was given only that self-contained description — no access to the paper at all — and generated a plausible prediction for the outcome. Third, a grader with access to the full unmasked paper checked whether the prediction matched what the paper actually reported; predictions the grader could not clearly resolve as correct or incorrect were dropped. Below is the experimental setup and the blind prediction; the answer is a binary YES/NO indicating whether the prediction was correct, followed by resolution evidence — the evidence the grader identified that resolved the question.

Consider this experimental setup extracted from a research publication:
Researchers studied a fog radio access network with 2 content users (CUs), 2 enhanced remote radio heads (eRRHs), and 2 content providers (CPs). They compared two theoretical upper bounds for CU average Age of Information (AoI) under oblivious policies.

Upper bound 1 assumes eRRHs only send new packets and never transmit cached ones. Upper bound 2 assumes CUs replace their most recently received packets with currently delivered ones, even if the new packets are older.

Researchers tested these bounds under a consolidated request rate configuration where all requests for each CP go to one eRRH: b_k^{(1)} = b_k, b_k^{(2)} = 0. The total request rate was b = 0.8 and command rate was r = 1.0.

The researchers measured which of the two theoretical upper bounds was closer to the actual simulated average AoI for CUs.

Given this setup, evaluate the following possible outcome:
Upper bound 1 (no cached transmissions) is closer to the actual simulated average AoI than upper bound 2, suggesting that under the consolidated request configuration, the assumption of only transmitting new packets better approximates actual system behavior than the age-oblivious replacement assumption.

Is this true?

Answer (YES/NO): YES